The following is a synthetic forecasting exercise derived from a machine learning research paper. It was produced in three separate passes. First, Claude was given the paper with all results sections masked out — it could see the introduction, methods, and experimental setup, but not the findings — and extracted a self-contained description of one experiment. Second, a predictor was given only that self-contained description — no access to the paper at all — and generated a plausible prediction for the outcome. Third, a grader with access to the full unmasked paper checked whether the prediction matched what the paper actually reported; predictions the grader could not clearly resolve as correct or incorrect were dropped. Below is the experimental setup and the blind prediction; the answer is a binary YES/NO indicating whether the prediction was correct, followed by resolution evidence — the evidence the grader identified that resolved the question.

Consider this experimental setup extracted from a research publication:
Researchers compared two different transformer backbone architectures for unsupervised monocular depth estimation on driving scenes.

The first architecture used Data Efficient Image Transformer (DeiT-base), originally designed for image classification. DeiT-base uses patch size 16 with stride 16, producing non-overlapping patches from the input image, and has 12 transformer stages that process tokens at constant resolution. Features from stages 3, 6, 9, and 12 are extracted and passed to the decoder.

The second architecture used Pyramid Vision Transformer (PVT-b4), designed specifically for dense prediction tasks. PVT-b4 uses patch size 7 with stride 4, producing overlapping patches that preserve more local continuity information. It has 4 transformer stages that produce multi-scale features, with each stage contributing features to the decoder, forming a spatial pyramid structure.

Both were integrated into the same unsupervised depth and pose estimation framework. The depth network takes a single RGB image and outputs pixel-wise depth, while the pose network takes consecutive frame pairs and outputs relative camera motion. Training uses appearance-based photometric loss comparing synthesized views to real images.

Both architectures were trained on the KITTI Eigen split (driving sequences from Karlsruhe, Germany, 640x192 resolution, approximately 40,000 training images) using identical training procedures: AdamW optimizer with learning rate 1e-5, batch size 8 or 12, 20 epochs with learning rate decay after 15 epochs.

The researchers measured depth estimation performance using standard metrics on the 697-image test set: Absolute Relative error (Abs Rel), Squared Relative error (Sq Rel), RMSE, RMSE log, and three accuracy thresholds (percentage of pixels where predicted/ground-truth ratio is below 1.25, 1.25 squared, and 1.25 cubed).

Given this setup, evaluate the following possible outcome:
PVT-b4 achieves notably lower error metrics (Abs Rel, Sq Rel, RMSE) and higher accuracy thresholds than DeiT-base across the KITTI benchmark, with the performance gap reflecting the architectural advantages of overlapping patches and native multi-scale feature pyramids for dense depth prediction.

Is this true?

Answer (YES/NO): YES